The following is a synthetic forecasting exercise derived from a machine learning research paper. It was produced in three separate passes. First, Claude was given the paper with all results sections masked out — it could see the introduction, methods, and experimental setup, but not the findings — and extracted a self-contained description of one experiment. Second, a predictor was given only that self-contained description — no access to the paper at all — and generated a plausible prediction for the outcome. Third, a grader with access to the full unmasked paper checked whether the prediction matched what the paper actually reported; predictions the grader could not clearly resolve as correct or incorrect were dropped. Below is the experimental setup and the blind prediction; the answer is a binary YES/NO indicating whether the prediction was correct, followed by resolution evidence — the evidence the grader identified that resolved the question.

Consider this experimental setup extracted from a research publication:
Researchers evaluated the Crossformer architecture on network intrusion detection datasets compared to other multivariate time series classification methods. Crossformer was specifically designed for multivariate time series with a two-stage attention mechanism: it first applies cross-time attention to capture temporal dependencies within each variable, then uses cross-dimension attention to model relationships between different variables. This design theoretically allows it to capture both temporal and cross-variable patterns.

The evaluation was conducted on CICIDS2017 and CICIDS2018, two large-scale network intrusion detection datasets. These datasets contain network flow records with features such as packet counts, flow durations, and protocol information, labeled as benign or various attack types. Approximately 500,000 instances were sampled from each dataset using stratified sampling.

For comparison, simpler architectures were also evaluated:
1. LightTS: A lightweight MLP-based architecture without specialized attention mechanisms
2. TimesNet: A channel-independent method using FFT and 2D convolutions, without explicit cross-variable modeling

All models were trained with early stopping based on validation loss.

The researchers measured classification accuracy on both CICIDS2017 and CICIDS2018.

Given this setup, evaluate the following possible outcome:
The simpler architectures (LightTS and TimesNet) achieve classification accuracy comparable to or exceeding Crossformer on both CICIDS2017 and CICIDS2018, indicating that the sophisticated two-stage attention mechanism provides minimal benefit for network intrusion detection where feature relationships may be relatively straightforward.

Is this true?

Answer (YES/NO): YES